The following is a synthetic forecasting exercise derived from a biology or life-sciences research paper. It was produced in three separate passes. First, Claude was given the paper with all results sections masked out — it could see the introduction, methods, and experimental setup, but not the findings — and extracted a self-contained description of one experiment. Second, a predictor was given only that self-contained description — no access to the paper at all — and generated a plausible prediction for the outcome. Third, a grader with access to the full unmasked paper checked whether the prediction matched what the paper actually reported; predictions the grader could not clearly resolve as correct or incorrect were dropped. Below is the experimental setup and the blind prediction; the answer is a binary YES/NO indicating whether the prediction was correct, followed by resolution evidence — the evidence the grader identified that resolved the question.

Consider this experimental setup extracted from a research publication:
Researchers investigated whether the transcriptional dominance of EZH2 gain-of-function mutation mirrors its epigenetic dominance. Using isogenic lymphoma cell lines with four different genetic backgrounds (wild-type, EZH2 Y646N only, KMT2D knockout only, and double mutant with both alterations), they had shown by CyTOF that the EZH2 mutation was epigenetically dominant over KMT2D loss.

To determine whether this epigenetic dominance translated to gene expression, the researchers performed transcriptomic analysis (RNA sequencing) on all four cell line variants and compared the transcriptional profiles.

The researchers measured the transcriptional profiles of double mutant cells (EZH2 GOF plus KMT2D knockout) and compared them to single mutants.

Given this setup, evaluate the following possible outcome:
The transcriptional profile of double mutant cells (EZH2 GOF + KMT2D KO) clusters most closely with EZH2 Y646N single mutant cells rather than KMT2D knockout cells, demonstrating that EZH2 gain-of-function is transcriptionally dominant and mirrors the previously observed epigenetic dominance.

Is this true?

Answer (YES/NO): YES